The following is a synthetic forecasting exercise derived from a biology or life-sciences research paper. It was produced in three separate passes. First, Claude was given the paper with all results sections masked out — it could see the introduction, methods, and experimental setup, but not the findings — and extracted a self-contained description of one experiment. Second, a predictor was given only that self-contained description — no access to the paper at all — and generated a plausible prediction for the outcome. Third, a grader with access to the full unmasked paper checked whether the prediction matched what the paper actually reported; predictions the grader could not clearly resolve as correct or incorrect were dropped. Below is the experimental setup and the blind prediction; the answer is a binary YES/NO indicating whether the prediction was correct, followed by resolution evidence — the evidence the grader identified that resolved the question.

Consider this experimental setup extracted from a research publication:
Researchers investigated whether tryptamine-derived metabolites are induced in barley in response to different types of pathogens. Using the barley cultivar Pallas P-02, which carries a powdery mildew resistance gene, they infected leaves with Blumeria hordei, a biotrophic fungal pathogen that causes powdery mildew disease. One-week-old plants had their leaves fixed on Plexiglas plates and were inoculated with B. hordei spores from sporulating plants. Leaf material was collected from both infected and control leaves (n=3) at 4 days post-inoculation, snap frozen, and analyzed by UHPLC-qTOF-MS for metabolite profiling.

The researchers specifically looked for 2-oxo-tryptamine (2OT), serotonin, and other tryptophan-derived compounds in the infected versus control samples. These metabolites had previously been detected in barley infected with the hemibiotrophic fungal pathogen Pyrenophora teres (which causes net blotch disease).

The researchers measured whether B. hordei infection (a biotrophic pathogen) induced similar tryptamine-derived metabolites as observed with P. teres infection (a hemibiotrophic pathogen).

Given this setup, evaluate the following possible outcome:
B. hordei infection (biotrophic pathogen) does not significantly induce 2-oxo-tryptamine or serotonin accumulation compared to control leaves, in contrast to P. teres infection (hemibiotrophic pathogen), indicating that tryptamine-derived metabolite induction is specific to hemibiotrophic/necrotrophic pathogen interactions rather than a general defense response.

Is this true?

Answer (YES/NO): NO